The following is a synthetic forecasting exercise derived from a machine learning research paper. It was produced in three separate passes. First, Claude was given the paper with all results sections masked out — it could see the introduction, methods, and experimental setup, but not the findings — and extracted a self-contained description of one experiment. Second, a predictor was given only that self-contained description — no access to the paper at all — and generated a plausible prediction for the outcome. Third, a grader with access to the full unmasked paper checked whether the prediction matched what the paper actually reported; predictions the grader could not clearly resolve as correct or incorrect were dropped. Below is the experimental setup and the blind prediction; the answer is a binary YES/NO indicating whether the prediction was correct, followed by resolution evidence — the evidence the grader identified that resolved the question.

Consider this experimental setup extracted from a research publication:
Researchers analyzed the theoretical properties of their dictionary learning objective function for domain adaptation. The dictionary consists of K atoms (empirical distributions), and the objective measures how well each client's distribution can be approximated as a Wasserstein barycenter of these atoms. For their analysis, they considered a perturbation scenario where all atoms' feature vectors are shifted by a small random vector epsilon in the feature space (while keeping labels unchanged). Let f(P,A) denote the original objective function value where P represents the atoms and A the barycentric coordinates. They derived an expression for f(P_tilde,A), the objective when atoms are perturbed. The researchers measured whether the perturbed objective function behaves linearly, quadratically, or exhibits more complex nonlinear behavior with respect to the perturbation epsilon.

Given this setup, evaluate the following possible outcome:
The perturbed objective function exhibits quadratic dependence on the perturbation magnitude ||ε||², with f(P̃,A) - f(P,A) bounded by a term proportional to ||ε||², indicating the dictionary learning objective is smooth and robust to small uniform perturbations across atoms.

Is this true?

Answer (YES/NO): NO